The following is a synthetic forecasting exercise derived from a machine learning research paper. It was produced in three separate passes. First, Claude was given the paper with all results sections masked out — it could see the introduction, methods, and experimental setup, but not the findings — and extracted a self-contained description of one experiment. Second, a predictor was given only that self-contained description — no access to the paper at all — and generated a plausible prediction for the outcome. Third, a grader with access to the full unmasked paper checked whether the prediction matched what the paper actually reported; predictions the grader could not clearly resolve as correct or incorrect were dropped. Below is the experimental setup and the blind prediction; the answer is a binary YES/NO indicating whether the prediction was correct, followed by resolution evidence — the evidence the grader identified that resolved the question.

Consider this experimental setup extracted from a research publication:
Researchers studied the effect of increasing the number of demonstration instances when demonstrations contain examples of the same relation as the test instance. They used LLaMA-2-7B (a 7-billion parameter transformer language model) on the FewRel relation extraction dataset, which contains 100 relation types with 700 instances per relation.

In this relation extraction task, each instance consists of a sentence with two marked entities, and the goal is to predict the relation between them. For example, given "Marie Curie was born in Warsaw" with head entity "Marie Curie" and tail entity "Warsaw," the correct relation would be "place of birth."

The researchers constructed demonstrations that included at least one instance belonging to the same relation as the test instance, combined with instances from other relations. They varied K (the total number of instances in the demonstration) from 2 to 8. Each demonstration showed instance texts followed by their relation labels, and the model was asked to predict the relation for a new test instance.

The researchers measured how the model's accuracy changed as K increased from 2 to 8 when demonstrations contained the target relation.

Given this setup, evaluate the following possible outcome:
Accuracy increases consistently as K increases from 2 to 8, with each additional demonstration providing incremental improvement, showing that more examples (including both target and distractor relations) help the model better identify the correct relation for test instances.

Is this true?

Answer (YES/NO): NO